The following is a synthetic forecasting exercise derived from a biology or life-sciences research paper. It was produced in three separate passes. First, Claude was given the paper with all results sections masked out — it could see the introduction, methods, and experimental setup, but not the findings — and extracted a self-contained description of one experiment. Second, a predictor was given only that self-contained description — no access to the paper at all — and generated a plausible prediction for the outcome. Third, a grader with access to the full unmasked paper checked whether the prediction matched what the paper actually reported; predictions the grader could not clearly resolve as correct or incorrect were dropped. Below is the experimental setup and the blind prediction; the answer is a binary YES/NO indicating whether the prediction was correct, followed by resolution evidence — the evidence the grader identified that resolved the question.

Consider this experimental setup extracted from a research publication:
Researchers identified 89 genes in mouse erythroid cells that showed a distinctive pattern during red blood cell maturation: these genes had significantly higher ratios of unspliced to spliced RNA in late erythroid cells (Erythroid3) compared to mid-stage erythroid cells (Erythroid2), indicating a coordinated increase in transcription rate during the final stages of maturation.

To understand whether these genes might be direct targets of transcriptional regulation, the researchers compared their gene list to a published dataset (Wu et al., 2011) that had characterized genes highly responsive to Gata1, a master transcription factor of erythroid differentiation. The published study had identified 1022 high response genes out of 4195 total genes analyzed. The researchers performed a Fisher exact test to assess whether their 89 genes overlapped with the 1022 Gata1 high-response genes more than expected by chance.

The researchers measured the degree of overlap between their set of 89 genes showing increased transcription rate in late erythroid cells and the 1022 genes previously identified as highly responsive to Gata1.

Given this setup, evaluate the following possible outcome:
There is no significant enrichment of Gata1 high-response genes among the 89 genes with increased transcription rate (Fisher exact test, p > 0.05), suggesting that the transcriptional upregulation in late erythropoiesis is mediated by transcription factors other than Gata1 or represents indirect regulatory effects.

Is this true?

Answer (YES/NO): NO